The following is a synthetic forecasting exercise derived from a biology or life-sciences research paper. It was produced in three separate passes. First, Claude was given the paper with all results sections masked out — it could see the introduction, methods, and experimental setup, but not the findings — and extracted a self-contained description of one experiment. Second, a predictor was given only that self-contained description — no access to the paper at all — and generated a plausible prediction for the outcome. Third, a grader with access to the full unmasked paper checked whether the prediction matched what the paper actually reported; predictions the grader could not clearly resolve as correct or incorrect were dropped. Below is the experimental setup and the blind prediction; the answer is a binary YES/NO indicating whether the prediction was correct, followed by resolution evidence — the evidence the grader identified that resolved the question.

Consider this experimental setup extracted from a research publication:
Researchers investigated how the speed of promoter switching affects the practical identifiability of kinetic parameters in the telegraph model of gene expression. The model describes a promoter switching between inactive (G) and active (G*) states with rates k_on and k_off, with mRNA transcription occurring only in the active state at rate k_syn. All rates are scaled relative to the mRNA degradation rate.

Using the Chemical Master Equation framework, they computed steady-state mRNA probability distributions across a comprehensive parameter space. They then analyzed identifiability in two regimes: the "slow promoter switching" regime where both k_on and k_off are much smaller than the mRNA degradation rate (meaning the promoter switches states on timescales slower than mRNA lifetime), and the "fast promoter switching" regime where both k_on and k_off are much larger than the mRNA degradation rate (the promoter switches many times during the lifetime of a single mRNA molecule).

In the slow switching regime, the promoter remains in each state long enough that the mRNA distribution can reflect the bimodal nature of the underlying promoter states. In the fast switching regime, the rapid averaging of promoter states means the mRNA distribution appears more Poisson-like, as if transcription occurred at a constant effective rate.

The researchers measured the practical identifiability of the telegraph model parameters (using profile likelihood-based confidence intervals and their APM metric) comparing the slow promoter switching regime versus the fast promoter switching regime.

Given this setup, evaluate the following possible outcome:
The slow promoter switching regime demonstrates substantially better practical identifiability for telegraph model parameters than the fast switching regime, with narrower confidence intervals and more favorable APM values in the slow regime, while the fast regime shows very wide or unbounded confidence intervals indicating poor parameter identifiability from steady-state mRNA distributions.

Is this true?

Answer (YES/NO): YES